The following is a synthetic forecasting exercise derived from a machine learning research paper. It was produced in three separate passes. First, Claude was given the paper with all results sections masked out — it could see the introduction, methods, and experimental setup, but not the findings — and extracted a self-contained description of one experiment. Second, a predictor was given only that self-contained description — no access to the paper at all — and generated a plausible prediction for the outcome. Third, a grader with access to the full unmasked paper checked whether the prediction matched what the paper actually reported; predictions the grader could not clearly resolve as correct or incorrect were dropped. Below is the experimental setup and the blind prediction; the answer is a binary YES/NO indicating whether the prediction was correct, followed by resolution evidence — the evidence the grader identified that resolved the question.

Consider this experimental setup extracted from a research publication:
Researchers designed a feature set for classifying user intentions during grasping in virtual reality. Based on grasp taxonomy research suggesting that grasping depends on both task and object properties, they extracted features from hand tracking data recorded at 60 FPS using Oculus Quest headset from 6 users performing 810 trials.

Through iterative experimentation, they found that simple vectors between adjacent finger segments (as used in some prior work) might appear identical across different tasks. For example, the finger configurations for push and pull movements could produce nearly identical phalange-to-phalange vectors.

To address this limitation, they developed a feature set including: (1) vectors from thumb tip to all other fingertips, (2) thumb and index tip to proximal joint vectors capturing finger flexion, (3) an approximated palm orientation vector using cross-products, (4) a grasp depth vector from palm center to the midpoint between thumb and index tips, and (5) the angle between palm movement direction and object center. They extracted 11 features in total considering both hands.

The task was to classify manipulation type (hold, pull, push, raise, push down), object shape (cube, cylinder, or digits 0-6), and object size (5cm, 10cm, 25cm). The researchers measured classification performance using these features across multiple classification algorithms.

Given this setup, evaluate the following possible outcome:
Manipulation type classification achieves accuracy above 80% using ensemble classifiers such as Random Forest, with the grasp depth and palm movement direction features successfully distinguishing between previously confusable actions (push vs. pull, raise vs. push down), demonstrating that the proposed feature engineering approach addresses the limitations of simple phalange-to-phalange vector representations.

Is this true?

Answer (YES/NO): NO